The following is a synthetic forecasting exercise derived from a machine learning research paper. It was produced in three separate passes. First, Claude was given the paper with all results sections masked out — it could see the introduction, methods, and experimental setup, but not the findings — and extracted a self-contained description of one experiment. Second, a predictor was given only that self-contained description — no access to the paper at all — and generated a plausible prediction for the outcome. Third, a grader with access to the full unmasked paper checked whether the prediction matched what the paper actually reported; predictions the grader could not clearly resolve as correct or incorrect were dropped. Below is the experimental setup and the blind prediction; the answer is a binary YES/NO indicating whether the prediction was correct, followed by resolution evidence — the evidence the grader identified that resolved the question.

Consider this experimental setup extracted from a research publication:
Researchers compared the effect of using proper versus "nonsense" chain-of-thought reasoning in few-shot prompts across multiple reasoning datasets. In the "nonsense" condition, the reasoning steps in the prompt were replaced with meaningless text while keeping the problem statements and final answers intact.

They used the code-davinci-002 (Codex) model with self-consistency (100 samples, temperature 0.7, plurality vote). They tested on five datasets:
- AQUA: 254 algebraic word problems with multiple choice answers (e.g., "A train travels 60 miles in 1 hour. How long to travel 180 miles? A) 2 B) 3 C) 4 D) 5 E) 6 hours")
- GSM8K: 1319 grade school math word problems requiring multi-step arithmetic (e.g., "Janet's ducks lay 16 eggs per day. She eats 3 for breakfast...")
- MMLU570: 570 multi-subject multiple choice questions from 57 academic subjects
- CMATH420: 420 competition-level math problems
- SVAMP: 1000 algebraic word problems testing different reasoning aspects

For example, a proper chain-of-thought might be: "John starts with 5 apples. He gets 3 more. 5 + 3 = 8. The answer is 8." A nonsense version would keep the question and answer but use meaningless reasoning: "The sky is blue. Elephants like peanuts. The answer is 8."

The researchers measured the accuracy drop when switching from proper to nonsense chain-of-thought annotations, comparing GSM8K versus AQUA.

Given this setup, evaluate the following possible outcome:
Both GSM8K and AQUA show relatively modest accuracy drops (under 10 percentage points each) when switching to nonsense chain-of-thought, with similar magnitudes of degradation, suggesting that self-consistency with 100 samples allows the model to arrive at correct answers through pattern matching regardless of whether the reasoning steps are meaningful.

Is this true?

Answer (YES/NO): NO